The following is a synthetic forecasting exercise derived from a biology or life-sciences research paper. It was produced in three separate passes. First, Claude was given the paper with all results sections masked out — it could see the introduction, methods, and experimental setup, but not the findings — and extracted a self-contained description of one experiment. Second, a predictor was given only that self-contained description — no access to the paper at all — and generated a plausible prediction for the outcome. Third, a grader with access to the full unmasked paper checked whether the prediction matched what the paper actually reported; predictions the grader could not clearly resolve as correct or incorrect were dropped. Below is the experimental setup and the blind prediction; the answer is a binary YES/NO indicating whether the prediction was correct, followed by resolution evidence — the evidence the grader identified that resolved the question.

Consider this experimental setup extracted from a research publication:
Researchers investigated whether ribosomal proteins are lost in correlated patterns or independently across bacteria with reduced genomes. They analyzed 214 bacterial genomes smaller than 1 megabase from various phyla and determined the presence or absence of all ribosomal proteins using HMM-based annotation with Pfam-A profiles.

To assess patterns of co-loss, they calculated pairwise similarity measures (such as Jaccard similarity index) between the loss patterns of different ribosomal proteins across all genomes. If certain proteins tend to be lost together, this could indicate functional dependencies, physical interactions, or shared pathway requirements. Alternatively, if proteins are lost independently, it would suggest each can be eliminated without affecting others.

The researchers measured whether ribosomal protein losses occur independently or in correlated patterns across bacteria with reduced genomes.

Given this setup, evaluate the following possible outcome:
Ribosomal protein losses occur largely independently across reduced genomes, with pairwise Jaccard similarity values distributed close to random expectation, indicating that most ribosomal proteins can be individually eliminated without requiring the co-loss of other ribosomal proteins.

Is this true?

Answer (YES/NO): NO